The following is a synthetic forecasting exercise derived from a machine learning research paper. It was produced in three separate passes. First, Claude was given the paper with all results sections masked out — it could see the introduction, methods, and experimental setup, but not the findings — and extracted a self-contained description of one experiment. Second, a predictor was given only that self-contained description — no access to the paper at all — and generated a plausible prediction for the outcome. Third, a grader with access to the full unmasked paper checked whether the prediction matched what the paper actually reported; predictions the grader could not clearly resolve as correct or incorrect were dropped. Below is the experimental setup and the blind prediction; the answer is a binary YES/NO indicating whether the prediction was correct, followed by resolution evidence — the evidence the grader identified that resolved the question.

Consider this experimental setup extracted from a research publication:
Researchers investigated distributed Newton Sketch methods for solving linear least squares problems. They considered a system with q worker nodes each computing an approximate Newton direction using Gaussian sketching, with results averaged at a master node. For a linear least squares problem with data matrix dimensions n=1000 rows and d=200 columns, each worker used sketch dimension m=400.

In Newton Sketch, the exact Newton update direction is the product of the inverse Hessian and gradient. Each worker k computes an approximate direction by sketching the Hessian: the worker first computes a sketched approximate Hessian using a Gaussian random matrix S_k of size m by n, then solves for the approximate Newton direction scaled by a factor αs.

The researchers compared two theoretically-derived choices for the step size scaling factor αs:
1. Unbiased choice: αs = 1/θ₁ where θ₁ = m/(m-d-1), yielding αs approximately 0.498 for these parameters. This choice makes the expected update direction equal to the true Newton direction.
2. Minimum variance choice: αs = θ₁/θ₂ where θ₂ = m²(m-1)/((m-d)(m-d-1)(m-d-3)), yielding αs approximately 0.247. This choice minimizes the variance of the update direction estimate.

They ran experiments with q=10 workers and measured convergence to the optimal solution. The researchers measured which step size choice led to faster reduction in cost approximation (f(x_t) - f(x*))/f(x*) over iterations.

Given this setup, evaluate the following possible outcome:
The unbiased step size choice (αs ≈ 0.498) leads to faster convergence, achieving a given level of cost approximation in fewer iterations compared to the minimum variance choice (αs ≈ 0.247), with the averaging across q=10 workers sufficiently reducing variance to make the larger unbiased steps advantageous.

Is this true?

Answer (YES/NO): YES